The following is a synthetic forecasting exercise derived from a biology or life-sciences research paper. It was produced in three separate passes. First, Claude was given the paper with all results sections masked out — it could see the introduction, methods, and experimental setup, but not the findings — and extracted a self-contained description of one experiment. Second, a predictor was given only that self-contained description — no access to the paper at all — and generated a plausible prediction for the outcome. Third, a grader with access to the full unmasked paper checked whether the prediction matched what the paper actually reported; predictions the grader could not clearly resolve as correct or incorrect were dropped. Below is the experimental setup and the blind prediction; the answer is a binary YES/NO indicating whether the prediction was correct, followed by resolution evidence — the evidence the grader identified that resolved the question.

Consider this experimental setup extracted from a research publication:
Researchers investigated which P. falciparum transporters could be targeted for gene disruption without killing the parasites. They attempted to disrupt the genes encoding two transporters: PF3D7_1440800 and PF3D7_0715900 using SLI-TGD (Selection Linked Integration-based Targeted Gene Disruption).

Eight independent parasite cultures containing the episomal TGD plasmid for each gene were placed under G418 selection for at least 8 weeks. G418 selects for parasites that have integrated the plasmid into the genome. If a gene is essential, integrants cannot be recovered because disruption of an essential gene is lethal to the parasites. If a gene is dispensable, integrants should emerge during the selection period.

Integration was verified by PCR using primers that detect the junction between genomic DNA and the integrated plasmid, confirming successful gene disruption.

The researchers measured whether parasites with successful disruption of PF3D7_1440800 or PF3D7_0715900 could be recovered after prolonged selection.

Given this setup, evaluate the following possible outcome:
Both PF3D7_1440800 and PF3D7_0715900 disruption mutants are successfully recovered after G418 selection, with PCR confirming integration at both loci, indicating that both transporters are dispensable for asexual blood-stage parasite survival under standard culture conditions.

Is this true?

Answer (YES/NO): NO